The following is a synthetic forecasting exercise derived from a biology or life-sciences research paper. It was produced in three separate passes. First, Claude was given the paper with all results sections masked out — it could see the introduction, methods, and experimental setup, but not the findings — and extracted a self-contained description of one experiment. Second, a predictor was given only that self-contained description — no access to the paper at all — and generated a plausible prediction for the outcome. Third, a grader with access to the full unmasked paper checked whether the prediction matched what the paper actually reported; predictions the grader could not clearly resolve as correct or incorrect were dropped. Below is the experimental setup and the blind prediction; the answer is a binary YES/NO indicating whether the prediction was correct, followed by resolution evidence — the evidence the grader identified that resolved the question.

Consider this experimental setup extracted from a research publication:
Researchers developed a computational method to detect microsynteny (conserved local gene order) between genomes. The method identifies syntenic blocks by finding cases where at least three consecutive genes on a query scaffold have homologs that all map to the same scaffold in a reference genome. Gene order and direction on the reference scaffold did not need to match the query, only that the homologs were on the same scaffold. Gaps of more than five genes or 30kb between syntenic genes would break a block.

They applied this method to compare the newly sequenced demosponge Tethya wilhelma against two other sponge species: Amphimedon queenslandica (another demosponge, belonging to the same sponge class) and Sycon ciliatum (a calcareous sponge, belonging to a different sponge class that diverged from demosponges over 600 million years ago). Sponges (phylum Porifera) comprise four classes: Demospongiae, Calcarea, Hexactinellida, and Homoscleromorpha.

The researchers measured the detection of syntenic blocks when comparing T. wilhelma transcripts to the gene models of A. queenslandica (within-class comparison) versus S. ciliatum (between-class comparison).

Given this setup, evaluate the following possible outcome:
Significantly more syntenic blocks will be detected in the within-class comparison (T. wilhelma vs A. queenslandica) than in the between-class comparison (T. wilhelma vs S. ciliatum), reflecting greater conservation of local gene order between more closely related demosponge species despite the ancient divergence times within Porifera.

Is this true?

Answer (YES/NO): YES